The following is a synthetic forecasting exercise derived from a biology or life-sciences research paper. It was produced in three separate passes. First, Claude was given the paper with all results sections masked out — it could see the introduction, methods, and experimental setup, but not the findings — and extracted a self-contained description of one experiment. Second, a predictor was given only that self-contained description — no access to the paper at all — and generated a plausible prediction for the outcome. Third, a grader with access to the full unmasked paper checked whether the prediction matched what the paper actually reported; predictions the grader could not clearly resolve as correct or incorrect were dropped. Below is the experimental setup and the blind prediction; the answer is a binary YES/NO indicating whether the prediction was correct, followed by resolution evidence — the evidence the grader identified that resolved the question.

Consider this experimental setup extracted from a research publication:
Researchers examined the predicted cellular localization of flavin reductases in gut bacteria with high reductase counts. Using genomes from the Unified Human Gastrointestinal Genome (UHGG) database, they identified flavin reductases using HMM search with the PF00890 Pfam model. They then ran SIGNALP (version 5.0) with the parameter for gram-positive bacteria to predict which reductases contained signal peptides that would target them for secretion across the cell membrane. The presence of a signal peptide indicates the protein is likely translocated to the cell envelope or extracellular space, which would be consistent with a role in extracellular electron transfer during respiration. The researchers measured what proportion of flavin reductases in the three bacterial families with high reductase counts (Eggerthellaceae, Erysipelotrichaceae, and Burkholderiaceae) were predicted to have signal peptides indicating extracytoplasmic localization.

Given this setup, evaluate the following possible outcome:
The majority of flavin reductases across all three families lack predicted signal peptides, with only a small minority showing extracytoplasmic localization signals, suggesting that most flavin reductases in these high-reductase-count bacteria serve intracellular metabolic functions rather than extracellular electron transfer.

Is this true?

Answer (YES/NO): NO